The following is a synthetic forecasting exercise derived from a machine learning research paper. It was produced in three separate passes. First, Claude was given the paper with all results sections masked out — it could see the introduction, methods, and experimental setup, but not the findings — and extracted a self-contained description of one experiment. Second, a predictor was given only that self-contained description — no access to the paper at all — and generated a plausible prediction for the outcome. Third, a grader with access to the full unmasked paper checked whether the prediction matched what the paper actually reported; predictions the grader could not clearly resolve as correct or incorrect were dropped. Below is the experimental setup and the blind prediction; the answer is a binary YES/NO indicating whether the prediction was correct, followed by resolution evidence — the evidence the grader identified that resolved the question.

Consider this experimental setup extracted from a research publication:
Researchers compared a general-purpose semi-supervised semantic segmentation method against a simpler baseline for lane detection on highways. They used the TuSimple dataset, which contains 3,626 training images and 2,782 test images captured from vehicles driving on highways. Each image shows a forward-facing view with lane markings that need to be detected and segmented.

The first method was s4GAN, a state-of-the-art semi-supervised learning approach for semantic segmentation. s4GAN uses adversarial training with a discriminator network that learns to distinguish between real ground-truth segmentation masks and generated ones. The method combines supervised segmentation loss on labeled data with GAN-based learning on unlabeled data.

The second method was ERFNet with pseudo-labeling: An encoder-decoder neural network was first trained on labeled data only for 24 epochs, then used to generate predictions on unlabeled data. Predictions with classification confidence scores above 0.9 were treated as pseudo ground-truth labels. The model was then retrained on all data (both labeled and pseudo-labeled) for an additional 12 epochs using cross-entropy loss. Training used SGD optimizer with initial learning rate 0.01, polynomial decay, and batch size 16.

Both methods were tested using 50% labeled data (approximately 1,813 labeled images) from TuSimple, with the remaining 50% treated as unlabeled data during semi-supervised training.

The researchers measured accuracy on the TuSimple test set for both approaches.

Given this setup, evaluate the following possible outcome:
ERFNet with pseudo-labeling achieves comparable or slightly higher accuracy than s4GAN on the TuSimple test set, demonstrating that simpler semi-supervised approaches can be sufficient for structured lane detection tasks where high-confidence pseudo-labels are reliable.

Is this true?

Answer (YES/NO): NO